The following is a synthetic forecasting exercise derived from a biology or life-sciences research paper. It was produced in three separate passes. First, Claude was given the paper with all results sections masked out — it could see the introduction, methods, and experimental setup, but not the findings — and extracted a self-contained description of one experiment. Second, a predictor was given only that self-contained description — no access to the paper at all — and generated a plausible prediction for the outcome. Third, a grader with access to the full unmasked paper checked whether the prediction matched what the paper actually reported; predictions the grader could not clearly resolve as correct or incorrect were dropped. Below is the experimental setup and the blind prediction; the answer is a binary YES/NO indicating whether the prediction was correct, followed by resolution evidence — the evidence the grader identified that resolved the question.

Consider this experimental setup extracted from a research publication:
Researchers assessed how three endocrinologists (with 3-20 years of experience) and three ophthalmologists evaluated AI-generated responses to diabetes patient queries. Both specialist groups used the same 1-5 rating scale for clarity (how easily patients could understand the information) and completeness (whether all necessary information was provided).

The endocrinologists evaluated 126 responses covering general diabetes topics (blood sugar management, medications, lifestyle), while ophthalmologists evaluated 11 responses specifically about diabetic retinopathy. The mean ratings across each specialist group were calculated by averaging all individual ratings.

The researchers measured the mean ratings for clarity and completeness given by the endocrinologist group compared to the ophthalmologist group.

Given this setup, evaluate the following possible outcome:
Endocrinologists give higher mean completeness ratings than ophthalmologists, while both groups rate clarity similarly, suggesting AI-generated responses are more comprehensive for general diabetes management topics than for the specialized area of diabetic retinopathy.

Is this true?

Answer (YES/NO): NO